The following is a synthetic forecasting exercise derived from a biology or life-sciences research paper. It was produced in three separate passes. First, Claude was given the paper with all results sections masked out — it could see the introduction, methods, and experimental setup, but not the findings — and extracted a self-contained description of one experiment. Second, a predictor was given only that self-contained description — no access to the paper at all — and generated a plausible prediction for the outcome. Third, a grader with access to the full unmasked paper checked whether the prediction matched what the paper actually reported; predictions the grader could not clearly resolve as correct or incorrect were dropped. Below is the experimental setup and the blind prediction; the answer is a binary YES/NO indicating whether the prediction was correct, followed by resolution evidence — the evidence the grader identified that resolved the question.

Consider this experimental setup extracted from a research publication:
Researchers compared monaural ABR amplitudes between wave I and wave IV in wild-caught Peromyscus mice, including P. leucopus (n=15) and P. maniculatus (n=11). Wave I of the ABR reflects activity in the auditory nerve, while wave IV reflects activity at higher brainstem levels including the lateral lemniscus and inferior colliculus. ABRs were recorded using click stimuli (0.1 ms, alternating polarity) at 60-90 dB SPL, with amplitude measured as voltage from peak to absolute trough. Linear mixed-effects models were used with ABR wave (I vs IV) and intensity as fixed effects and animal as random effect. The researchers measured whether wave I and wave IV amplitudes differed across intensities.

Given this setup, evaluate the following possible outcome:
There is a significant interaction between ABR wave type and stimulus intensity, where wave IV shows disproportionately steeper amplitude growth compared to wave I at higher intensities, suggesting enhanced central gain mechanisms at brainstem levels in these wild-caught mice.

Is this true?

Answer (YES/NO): NO